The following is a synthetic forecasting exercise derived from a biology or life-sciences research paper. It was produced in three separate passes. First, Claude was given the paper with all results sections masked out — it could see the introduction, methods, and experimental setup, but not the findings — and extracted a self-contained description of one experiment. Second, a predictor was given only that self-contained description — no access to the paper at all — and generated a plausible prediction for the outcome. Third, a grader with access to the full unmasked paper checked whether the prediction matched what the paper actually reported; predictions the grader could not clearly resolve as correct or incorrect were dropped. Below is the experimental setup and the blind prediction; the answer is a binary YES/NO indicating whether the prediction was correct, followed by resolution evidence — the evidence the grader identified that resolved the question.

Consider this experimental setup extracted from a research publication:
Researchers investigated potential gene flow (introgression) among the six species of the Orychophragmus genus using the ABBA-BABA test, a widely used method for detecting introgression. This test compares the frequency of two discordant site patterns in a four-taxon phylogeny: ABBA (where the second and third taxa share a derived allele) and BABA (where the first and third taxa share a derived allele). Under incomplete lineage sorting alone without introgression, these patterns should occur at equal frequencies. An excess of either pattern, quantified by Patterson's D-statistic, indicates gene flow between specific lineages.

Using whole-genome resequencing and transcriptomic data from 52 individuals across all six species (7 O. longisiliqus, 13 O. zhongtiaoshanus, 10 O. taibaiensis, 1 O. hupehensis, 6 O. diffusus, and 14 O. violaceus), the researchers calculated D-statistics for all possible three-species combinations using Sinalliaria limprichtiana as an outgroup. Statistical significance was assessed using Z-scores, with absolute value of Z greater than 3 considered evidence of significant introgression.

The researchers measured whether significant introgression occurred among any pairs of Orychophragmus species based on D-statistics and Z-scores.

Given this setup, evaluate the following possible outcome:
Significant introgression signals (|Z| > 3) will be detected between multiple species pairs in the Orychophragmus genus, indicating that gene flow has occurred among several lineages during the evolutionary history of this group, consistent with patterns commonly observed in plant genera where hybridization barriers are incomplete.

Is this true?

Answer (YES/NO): YES